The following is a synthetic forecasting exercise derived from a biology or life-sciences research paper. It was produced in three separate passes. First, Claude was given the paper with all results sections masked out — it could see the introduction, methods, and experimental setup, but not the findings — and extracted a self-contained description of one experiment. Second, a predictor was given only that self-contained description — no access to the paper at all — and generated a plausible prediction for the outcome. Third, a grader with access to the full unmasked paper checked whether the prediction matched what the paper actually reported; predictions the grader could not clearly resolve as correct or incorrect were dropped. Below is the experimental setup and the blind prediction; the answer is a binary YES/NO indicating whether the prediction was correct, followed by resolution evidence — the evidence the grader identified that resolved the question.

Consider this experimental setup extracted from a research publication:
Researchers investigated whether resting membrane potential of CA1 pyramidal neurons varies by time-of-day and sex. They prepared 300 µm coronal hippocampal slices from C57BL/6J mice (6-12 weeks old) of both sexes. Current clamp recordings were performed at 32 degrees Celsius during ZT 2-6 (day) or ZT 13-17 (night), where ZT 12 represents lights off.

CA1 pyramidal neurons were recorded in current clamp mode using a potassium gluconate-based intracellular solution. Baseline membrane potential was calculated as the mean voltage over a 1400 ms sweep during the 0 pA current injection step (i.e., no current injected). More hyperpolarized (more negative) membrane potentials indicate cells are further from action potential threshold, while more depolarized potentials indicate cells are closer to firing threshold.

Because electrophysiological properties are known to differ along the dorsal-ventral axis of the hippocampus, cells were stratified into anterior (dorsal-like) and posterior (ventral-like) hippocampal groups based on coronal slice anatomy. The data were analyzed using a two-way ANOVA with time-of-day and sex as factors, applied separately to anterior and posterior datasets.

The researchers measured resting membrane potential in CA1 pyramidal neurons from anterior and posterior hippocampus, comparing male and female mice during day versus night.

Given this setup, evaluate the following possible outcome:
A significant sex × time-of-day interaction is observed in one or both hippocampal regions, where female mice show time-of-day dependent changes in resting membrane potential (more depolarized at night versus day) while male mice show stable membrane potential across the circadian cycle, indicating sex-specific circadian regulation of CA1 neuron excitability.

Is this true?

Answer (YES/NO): NO